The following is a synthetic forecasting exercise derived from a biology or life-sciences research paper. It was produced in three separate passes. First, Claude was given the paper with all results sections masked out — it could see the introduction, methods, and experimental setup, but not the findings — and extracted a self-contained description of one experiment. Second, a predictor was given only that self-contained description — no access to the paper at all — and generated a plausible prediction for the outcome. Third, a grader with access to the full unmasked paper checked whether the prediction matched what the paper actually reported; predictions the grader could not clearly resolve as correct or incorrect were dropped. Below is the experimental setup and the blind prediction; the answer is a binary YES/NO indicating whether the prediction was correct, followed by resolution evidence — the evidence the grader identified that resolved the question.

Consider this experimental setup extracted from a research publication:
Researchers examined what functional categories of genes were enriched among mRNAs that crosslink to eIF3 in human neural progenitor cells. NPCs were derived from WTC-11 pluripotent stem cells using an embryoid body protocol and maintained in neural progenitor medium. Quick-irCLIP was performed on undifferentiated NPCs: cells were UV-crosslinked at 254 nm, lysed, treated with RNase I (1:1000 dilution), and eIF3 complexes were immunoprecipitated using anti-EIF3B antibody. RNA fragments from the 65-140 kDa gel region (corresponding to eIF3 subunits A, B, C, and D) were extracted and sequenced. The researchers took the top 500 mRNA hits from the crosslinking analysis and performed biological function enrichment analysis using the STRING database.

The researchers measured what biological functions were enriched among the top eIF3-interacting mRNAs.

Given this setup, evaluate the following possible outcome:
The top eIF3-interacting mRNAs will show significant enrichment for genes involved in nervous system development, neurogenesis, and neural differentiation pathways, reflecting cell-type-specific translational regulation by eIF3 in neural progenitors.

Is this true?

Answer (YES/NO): YES